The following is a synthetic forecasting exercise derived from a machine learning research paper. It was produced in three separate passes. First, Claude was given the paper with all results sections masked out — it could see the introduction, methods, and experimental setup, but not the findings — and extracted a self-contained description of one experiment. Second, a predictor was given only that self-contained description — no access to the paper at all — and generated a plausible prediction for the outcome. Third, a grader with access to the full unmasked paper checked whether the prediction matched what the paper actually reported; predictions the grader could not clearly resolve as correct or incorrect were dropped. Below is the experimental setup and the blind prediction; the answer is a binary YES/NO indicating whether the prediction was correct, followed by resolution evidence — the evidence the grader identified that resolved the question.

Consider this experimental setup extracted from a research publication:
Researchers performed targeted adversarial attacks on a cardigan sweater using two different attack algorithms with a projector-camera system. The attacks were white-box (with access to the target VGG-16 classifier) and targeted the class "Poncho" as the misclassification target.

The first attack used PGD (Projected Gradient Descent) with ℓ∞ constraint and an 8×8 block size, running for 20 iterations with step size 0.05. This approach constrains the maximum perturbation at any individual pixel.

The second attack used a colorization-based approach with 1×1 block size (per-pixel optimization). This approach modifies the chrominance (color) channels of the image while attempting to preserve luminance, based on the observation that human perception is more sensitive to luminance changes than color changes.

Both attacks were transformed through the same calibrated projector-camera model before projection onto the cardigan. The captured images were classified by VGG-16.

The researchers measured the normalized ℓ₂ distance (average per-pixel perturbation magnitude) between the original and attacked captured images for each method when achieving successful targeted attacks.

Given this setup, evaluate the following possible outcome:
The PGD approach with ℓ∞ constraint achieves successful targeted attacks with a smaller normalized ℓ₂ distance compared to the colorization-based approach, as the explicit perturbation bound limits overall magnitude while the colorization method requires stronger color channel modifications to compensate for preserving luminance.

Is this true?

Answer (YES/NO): YES